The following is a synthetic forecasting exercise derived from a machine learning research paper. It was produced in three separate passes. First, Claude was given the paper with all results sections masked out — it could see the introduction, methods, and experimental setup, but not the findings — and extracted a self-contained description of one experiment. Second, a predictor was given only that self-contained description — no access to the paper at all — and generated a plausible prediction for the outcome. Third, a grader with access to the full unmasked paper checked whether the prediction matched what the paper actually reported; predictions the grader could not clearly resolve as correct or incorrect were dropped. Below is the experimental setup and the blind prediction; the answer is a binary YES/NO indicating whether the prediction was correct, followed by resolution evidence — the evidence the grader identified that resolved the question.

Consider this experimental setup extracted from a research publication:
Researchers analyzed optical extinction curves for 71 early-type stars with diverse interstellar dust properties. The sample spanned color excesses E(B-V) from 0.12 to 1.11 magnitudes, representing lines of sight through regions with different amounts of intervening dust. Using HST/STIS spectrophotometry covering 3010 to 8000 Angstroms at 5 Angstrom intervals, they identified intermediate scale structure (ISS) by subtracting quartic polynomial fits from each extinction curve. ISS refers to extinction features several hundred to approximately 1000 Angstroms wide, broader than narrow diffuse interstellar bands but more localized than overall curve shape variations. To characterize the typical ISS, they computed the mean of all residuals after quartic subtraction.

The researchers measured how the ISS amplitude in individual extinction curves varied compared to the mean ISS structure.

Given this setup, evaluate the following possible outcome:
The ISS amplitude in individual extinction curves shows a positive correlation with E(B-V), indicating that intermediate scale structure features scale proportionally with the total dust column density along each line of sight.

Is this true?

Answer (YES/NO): NO